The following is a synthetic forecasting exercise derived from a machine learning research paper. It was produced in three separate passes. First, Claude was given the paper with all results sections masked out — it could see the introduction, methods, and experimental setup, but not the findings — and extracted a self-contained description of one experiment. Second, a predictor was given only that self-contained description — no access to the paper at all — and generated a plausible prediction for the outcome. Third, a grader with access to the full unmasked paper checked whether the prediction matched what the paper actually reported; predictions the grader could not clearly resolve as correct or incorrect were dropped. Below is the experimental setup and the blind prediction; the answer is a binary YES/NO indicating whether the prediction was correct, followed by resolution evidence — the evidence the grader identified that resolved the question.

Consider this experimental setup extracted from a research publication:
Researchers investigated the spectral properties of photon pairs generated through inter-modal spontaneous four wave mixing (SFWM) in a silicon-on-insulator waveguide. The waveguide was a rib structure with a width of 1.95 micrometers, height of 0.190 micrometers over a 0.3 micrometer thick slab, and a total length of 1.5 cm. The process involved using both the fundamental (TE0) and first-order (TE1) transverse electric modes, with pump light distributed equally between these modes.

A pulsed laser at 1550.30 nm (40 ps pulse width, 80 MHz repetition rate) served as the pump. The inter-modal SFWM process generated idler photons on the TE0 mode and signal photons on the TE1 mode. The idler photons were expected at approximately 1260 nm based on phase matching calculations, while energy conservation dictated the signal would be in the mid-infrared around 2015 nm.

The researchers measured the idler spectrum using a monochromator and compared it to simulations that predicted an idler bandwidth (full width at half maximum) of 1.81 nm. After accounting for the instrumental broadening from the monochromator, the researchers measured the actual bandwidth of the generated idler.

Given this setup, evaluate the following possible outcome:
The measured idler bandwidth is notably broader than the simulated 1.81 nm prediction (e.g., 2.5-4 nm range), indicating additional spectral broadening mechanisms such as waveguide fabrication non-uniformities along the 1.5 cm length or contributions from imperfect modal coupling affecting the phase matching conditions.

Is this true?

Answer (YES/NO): NO